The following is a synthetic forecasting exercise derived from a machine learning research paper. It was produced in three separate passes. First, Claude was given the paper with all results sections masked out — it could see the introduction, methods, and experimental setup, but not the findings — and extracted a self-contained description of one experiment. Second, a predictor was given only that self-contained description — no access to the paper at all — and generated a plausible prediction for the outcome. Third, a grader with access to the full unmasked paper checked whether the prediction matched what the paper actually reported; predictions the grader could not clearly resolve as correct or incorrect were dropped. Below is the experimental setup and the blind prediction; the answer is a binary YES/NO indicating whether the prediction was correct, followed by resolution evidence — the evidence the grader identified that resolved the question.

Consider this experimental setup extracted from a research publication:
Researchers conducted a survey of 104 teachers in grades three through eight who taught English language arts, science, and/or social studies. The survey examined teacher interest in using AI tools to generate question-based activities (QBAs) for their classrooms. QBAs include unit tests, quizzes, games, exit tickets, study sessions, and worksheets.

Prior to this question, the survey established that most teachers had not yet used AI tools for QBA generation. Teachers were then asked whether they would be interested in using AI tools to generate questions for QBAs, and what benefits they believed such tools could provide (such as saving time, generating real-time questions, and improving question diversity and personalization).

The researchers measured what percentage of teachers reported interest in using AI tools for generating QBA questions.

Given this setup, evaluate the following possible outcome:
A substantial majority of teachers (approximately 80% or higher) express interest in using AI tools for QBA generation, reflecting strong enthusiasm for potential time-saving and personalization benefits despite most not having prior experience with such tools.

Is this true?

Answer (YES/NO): NO